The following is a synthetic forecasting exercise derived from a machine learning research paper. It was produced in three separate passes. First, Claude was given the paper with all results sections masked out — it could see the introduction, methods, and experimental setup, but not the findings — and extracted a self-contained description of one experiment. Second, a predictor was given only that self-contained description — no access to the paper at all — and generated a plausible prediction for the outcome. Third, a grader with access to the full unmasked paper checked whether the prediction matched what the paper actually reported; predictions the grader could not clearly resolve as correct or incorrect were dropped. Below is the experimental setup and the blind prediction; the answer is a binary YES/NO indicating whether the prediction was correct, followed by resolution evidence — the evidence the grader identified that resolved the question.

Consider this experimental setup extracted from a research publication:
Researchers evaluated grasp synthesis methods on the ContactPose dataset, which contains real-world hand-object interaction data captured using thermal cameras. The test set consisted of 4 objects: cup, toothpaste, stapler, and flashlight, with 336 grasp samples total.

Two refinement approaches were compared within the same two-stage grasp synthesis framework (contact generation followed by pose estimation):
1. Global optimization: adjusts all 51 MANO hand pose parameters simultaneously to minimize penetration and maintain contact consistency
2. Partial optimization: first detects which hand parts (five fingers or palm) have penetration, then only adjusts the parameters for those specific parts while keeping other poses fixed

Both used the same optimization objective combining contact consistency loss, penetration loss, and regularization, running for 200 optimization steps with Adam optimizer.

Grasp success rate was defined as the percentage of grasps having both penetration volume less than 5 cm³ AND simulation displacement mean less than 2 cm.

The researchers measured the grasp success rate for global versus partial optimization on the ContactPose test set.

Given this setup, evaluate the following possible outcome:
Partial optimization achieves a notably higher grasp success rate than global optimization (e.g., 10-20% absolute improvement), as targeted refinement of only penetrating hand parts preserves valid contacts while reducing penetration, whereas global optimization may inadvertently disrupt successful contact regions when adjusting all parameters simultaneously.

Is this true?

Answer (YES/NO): NO